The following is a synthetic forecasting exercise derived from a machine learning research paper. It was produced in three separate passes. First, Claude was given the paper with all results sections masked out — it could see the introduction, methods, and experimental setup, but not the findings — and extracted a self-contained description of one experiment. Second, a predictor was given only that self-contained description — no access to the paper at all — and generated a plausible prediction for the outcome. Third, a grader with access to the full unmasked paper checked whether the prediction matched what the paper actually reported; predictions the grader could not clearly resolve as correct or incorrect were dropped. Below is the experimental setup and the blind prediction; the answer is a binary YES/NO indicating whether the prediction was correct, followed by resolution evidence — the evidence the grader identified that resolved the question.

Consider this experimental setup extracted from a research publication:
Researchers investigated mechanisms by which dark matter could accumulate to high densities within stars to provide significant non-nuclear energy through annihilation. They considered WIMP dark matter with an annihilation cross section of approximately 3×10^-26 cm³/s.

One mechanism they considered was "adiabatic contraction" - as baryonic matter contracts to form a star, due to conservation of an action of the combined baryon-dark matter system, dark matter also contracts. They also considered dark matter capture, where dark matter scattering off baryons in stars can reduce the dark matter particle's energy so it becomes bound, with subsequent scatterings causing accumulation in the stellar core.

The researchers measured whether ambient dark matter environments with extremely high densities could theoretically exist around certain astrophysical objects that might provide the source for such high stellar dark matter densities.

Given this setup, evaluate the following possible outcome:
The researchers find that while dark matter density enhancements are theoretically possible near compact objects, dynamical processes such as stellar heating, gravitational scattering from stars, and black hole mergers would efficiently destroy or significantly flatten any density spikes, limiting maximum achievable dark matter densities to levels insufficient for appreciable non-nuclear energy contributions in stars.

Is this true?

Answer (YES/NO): NO